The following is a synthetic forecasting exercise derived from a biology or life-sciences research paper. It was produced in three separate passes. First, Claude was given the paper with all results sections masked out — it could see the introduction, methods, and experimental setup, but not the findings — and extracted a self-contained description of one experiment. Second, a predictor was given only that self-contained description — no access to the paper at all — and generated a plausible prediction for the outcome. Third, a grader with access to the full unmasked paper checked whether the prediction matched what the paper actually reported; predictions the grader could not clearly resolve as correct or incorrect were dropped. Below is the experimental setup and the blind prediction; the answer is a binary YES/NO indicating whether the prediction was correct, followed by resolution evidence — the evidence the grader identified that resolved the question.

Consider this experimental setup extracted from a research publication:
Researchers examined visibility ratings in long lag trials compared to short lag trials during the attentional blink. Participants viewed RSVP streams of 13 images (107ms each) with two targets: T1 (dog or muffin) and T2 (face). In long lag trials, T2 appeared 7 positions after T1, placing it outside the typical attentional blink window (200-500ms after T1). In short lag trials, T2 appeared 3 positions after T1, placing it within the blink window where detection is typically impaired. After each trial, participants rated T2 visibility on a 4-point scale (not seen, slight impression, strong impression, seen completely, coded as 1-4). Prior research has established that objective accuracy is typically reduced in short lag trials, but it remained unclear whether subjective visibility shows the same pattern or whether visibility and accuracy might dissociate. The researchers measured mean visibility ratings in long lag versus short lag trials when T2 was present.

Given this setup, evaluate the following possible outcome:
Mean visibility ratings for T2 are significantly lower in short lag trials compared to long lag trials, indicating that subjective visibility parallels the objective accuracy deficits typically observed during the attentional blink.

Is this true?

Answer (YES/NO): YES